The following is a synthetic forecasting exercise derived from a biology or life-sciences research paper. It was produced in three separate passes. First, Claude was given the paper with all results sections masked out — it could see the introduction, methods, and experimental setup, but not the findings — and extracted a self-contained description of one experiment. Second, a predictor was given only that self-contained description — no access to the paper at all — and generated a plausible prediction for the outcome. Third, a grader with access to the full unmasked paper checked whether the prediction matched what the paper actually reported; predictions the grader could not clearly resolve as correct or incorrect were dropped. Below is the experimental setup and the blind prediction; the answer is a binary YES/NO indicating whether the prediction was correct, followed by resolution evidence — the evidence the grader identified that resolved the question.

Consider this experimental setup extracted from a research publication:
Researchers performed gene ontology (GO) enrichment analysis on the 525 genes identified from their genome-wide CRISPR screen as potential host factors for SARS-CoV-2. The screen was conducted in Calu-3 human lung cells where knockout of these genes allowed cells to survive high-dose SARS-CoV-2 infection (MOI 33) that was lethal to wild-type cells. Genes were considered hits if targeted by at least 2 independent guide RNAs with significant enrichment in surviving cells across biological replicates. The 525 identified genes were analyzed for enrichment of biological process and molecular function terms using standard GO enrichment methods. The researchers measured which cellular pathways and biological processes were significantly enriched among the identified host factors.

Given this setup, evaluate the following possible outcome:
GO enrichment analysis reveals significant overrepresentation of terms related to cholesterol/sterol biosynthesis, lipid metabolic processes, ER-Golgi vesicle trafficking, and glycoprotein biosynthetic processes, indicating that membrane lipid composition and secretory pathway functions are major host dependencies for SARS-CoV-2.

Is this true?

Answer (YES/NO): NO